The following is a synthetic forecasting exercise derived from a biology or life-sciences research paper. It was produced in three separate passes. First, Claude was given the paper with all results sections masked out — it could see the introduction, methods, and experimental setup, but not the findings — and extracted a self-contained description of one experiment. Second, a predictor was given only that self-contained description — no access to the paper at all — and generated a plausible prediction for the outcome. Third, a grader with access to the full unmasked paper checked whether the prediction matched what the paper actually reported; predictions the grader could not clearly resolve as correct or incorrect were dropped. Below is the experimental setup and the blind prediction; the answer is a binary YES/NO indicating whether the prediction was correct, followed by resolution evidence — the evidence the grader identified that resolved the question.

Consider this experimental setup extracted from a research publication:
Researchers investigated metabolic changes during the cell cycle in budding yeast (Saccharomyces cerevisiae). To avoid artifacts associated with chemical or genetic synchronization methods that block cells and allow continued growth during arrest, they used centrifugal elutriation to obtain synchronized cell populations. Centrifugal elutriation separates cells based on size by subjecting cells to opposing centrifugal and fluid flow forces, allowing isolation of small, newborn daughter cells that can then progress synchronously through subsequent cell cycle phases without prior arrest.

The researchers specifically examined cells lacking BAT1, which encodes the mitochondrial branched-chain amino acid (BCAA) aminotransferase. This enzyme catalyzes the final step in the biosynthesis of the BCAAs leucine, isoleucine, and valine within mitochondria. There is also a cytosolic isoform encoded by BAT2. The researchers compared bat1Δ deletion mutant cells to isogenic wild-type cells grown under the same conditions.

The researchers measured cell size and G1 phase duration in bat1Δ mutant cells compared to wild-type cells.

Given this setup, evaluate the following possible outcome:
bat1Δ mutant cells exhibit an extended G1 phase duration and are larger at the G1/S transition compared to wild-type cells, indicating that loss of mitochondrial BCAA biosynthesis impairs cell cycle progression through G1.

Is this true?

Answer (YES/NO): NO